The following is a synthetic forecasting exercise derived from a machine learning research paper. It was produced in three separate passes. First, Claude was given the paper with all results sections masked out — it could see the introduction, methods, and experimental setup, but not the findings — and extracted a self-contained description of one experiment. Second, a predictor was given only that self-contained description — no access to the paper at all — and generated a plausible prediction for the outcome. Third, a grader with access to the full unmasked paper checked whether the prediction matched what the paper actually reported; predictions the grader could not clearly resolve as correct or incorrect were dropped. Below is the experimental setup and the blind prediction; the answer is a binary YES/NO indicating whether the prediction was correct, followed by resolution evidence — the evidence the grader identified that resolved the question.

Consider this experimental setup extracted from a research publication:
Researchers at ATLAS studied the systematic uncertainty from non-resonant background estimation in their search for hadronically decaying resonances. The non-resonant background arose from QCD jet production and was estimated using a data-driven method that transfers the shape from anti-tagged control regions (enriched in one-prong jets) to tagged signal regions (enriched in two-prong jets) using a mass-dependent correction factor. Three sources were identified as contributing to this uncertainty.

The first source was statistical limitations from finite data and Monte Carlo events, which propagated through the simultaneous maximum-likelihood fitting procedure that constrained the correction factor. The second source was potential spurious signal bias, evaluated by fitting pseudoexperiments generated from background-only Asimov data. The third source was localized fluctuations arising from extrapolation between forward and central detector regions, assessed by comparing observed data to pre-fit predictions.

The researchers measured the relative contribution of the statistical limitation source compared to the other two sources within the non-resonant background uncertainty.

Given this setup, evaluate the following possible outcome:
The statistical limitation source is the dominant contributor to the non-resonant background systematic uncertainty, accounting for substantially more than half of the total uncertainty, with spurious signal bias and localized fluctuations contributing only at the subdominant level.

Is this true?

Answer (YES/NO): YES